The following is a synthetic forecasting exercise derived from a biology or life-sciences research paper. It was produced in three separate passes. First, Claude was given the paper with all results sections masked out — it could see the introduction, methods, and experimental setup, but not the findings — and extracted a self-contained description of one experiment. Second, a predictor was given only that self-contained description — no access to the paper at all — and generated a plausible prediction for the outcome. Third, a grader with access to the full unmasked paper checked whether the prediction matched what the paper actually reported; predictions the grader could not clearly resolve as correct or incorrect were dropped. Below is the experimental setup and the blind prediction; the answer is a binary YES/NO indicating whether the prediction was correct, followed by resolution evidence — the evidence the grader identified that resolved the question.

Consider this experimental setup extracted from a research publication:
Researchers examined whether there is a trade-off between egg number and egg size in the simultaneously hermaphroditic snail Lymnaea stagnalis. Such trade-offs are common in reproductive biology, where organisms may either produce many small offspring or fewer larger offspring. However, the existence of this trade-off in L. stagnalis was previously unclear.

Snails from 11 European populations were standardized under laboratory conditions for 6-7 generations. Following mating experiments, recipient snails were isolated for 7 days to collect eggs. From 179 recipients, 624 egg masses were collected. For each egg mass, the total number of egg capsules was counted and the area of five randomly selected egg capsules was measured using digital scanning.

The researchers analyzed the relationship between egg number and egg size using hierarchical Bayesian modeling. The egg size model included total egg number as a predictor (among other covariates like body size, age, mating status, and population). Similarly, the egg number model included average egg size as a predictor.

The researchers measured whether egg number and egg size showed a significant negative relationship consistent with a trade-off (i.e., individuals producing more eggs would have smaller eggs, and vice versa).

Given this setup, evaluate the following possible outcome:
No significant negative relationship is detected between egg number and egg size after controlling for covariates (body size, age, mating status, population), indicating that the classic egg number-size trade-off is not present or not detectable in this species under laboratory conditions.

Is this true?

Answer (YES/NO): NO